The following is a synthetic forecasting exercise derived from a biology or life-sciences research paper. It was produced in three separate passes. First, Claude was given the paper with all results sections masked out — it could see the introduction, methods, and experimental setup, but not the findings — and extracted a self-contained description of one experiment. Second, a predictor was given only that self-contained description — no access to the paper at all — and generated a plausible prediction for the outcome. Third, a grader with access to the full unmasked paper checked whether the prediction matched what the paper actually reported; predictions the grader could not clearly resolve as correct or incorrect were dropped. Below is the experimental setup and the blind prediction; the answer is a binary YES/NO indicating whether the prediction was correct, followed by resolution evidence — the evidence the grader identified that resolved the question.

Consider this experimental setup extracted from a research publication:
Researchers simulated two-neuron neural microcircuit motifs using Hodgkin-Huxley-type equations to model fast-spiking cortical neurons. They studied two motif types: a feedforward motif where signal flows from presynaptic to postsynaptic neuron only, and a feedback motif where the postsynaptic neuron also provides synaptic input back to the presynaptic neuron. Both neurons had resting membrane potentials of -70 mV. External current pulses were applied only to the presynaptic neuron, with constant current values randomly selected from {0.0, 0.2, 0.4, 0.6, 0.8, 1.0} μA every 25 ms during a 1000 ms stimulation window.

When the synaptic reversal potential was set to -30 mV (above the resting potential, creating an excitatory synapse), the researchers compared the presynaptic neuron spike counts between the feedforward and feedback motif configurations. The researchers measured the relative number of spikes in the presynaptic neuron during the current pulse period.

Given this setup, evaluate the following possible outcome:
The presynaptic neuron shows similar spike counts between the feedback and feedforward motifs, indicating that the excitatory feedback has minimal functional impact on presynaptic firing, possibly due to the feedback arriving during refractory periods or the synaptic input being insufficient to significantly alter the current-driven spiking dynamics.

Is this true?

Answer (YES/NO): NO